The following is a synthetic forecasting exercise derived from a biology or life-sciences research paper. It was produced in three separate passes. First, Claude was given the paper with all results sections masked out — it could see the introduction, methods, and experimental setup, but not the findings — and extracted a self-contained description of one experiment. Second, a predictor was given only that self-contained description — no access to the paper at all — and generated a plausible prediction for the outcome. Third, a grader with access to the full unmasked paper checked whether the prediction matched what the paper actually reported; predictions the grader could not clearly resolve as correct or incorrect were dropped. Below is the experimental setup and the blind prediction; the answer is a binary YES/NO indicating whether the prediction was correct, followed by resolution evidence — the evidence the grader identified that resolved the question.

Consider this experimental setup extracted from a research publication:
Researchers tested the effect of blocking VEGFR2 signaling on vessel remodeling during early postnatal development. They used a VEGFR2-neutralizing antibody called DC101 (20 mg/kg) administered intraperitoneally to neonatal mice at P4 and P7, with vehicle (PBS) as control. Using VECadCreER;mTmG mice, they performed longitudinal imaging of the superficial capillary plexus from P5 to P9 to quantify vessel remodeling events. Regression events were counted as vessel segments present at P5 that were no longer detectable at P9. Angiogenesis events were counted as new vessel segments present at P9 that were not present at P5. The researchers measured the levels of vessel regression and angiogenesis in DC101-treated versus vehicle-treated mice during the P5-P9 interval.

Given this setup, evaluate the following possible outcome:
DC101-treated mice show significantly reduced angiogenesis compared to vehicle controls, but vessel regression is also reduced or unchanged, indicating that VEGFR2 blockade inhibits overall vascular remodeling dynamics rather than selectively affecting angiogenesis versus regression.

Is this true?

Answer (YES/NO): NO